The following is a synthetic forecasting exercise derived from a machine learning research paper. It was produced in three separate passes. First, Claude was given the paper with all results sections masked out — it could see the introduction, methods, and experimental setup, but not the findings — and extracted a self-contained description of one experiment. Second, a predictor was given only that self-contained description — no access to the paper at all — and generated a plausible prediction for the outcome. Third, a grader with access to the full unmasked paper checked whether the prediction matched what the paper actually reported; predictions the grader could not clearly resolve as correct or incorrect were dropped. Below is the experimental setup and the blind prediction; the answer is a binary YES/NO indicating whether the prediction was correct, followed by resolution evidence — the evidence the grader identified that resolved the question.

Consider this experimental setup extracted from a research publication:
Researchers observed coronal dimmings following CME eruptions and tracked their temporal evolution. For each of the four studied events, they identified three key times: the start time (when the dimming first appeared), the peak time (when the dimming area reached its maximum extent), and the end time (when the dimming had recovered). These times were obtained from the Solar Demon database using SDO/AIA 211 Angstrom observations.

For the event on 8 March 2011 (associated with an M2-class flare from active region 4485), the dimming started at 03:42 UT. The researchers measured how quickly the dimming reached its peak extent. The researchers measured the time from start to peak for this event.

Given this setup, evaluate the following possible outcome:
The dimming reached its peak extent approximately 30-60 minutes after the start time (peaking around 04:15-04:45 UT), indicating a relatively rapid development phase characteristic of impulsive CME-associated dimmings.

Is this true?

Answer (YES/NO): NO